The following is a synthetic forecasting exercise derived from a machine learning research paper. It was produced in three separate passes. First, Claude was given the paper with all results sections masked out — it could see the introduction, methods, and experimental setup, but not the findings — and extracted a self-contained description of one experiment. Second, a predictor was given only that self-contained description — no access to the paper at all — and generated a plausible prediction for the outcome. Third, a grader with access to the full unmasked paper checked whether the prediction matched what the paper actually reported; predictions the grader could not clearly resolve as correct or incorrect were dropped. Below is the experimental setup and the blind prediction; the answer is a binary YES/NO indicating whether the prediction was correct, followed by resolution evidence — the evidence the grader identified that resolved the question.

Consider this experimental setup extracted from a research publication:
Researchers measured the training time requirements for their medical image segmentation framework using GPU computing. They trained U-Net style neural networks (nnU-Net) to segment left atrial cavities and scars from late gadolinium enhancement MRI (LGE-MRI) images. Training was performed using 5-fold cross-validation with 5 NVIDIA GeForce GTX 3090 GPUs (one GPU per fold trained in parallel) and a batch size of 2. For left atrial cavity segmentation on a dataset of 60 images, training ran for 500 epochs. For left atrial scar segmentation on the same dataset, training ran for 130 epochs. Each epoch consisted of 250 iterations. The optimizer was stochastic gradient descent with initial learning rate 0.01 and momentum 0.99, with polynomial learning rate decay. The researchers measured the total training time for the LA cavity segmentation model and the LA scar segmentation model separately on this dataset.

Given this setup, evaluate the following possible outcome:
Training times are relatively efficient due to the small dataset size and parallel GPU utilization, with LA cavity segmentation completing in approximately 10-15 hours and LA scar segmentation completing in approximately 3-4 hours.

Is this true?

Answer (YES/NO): NO